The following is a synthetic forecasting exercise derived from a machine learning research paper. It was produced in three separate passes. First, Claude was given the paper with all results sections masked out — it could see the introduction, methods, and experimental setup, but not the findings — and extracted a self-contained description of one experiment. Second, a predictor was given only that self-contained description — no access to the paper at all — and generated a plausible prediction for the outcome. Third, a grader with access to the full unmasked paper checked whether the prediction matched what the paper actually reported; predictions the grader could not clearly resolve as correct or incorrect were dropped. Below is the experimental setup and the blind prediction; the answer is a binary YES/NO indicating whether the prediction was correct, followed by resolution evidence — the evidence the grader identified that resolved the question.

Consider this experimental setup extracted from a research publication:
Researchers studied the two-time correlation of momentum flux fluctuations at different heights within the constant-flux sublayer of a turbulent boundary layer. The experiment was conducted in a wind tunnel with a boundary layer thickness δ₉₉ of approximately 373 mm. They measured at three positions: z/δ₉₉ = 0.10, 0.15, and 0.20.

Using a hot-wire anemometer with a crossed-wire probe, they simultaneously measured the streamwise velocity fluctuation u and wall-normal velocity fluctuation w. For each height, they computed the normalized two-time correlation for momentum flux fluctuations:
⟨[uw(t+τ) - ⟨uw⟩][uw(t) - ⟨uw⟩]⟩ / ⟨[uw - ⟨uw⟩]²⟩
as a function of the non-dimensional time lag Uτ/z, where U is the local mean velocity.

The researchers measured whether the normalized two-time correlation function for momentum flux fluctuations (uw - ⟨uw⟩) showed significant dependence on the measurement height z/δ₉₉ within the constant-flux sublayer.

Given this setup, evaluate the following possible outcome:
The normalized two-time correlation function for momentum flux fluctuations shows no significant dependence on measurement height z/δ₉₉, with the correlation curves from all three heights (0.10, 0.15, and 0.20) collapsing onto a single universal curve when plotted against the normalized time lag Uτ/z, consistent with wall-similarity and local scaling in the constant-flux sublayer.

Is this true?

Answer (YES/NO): YES